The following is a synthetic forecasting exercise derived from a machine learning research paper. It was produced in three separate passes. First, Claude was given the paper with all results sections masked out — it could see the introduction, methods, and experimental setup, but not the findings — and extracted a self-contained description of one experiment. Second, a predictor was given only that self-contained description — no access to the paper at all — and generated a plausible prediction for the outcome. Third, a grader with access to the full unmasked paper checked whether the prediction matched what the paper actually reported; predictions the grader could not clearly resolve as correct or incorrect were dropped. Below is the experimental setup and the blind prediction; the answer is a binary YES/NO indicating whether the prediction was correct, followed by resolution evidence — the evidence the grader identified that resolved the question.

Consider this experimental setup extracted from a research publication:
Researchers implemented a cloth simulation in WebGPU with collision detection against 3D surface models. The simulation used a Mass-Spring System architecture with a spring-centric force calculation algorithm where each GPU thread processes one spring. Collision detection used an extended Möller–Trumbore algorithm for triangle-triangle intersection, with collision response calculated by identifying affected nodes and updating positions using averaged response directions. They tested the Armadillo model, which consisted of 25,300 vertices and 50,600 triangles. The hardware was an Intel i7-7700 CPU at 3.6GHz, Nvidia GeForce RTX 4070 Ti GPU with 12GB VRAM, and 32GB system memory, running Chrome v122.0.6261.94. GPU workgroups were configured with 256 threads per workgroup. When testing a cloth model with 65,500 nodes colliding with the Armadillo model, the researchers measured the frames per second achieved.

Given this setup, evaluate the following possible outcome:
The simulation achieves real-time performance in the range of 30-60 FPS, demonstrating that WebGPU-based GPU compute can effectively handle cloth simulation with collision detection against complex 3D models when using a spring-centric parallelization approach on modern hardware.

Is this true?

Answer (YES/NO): NO